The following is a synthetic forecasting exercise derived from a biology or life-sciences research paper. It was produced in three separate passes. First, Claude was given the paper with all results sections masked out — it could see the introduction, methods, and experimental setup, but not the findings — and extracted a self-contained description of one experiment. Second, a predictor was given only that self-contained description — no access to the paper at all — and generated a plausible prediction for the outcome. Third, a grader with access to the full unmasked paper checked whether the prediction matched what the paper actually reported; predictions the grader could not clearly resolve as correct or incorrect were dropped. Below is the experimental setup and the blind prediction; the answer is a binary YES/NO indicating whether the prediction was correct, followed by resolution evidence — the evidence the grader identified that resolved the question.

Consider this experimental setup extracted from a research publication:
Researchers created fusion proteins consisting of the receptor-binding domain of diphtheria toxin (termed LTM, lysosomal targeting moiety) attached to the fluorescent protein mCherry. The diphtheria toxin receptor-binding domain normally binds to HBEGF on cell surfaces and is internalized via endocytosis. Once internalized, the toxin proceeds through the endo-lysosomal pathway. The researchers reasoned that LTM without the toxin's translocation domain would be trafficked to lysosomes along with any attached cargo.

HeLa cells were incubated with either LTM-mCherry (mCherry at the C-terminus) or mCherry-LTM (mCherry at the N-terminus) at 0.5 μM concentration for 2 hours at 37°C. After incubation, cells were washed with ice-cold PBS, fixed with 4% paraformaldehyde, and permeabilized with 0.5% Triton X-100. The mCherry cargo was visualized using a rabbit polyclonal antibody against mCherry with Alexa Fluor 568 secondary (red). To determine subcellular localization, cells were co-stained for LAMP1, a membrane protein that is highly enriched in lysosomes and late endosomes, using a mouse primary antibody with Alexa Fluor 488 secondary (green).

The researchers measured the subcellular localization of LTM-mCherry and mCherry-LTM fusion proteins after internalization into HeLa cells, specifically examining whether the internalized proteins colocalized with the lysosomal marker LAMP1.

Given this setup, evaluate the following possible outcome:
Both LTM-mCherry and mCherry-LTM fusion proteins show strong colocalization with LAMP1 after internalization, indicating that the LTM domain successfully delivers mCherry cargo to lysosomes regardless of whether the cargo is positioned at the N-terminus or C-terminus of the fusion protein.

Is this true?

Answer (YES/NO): YES